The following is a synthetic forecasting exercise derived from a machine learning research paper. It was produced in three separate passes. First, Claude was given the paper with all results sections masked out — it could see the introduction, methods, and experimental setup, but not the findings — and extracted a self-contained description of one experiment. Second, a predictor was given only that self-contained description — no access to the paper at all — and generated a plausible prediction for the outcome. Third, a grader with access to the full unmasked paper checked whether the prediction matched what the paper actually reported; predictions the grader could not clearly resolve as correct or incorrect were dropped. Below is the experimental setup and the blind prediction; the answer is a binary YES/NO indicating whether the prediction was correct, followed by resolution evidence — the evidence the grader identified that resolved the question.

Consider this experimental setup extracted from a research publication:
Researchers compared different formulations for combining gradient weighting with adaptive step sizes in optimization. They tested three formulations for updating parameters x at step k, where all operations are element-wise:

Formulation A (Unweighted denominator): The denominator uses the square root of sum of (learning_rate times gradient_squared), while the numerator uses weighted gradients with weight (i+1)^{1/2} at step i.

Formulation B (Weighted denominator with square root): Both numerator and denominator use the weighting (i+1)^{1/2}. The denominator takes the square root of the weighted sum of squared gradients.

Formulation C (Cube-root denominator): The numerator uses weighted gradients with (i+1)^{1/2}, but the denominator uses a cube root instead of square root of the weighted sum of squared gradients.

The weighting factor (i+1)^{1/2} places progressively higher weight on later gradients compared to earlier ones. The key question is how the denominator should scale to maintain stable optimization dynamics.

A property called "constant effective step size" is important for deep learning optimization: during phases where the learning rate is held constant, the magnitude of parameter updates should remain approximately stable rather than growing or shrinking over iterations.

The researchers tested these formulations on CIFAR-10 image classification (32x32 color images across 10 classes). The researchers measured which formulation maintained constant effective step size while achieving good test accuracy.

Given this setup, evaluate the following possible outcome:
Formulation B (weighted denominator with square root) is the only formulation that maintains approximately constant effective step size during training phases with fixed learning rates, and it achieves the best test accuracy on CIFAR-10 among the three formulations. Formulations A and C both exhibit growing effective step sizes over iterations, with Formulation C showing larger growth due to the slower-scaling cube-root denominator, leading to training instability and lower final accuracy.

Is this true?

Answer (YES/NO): NO